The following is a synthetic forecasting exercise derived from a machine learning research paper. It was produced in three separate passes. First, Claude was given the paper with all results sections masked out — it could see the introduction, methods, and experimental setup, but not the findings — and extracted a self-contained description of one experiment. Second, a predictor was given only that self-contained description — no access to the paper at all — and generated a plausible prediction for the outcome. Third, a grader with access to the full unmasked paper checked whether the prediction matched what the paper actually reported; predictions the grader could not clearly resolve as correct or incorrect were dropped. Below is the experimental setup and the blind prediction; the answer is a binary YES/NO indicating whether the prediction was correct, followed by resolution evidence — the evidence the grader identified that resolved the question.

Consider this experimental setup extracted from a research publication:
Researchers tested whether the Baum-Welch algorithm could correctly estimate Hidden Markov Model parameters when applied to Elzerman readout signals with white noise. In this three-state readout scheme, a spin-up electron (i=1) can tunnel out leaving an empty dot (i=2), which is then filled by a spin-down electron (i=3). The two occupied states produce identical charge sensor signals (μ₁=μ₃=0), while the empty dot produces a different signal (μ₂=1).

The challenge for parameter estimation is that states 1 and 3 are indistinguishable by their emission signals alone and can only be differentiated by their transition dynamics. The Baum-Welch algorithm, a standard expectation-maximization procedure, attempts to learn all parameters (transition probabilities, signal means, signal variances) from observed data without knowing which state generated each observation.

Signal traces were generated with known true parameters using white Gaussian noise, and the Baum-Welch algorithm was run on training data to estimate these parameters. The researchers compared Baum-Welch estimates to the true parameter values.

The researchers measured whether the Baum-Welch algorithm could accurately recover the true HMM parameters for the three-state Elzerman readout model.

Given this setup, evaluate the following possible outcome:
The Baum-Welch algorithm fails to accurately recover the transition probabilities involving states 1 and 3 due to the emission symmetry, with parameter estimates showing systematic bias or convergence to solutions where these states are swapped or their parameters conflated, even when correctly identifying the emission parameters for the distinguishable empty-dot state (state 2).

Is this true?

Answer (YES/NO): NO